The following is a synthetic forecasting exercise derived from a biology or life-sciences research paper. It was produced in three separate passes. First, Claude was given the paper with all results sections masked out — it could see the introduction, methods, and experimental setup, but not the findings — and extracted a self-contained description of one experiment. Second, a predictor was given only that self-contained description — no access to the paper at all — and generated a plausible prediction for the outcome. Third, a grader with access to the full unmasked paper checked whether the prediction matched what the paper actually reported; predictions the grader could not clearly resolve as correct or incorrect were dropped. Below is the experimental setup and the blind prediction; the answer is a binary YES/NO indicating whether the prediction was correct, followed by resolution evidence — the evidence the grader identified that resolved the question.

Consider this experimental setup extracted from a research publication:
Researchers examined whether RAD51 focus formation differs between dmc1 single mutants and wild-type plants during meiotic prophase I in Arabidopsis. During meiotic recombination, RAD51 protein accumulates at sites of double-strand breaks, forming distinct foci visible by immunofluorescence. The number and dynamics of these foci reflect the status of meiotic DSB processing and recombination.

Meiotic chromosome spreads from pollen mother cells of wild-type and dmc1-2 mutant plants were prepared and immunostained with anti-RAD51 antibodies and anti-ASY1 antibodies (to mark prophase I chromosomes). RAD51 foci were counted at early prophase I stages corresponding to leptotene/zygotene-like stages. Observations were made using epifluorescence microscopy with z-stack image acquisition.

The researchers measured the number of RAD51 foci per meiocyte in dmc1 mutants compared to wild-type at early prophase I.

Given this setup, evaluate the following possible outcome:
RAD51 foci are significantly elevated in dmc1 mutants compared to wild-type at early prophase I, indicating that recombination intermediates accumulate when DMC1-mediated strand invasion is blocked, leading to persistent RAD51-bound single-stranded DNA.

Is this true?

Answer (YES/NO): NO